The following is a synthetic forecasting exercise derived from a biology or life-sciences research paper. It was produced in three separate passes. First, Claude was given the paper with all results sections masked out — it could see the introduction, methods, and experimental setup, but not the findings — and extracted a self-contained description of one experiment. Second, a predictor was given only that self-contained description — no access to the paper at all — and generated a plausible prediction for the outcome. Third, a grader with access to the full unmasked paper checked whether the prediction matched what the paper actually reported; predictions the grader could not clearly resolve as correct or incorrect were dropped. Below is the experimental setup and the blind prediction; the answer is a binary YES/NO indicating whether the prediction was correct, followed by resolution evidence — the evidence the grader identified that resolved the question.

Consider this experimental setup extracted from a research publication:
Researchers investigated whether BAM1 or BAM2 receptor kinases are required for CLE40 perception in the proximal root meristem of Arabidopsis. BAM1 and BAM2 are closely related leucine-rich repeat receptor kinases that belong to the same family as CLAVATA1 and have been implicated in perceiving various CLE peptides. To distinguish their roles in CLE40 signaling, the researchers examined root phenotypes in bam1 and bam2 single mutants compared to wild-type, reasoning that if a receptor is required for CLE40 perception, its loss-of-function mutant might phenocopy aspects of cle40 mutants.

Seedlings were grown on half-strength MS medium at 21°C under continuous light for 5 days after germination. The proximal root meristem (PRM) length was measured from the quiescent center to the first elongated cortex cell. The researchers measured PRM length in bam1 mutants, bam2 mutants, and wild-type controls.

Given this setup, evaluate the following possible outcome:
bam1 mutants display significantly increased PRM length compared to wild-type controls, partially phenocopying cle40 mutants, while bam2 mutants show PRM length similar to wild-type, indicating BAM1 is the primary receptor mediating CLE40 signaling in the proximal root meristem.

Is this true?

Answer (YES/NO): NO